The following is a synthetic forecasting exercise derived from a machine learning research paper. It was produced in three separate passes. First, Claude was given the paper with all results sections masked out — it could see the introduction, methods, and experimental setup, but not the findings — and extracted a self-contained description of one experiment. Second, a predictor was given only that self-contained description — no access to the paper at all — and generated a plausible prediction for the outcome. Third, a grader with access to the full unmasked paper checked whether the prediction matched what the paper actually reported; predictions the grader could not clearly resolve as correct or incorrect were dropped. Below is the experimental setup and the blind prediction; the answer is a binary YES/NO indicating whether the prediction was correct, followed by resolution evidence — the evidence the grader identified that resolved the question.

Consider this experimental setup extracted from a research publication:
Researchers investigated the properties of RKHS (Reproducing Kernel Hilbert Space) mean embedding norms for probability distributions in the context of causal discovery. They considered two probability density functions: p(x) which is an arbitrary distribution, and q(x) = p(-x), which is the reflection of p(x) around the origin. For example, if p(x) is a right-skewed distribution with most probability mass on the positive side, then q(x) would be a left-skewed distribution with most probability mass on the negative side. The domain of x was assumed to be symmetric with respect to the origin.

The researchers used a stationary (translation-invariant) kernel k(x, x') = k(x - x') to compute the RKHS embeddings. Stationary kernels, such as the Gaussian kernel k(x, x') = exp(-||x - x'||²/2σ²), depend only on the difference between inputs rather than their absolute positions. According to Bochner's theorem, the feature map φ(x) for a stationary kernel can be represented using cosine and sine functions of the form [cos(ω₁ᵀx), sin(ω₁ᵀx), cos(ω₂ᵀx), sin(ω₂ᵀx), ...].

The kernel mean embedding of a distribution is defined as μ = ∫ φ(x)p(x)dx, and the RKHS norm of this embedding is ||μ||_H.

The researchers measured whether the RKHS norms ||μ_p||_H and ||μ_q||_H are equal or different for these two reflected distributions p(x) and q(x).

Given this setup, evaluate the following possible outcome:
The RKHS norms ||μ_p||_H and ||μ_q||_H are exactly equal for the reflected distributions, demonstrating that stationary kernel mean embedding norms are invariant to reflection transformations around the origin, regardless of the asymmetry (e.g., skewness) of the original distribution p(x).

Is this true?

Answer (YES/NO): YES